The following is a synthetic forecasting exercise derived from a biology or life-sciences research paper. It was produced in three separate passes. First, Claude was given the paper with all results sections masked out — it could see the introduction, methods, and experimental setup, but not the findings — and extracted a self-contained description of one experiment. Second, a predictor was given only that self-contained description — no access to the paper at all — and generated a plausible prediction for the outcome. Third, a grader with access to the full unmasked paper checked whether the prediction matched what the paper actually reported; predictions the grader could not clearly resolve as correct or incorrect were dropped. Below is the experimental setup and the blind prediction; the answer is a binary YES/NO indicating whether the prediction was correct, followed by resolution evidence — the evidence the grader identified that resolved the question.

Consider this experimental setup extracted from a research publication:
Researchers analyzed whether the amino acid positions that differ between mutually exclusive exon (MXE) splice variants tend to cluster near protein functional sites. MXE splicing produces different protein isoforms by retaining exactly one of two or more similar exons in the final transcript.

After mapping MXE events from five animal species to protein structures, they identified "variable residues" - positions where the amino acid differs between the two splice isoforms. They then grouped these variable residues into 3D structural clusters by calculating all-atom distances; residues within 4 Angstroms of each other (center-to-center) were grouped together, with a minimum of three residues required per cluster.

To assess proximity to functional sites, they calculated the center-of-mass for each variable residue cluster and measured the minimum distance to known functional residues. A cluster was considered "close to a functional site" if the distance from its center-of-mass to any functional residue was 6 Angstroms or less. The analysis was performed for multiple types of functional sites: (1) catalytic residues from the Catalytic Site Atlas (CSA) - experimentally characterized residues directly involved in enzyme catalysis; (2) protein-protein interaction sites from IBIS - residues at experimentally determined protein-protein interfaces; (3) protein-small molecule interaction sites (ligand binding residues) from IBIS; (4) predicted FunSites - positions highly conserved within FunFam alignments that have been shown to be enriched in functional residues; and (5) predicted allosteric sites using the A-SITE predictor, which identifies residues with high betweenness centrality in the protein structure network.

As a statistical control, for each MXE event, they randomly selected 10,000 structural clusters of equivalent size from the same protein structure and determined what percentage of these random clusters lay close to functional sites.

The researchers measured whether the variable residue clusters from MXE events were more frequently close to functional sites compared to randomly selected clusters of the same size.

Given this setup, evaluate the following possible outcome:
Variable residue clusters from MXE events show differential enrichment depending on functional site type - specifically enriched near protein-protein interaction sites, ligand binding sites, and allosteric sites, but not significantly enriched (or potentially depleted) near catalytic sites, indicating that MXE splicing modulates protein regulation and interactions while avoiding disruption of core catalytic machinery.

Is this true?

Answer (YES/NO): NO